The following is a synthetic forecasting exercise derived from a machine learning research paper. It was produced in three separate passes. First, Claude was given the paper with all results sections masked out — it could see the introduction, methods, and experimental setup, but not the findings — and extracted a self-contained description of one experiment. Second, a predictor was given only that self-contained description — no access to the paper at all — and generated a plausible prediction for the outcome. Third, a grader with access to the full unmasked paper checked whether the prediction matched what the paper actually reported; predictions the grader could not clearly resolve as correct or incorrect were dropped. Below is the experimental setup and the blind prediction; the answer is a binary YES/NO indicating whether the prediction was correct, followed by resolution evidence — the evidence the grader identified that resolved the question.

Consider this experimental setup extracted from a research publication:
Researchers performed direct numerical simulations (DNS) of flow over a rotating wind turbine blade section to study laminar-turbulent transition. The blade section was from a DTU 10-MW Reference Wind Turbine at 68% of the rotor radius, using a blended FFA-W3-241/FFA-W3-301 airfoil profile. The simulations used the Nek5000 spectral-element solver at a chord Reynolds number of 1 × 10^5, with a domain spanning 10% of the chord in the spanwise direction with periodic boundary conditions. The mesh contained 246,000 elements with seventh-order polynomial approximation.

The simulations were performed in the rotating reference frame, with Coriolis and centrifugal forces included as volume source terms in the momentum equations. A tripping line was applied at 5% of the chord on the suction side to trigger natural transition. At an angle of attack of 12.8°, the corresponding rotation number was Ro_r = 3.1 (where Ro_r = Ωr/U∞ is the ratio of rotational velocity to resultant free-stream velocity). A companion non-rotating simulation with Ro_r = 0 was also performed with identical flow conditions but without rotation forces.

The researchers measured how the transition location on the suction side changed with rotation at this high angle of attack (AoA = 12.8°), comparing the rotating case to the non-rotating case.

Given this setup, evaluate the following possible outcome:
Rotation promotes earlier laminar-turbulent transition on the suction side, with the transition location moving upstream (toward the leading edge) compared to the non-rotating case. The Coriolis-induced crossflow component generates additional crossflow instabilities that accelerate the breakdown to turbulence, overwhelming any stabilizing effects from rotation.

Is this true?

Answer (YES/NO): NO